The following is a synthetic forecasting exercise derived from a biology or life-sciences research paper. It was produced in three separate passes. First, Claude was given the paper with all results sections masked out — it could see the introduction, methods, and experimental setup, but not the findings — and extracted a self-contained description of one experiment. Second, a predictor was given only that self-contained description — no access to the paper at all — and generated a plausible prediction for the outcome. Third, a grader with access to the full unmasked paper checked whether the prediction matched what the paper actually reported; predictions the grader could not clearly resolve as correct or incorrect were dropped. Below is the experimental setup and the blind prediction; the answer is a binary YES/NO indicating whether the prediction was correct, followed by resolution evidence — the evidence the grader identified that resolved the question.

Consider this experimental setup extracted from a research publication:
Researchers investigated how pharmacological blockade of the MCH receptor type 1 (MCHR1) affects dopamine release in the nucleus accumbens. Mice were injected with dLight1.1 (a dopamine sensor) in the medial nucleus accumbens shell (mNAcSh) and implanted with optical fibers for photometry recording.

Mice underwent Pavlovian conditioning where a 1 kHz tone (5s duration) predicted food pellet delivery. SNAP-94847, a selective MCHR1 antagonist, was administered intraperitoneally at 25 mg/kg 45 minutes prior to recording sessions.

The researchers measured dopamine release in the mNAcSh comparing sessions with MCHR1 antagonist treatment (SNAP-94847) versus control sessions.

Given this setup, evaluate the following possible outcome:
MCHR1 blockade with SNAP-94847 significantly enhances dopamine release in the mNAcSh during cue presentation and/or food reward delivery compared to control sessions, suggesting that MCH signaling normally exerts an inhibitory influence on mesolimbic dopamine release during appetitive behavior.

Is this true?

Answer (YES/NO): YES